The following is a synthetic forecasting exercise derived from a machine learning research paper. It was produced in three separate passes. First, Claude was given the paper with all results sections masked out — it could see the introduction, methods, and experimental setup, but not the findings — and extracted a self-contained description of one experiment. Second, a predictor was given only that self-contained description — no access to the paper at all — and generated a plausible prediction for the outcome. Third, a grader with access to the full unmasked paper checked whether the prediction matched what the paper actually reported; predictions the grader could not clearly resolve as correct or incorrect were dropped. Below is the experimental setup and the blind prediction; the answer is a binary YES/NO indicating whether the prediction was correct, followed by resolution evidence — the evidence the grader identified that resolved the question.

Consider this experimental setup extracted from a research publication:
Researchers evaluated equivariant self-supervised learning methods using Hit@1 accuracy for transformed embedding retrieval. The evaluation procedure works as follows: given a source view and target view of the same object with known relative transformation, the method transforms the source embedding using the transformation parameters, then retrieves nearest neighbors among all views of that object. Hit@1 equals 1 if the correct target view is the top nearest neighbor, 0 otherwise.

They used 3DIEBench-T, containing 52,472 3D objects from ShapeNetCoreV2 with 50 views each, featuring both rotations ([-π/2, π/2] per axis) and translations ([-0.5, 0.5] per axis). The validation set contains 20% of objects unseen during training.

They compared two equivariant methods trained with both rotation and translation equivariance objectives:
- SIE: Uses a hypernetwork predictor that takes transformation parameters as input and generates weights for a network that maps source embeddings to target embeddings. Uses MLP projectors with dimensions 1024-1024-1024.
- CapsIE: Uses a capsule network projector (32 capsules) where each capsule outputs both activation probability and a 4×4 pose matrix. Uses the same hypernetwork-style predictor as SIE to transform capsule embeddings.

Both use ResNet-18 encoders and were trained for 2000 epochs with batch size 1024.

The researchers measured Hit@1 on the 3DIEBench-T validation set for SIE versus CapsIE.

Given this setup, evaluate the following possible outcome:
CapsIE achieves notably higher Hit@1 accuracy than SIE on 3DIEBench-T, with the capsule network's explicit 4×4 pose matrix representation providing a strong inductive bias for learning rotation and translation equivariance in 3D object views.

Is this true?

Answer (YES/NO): YES